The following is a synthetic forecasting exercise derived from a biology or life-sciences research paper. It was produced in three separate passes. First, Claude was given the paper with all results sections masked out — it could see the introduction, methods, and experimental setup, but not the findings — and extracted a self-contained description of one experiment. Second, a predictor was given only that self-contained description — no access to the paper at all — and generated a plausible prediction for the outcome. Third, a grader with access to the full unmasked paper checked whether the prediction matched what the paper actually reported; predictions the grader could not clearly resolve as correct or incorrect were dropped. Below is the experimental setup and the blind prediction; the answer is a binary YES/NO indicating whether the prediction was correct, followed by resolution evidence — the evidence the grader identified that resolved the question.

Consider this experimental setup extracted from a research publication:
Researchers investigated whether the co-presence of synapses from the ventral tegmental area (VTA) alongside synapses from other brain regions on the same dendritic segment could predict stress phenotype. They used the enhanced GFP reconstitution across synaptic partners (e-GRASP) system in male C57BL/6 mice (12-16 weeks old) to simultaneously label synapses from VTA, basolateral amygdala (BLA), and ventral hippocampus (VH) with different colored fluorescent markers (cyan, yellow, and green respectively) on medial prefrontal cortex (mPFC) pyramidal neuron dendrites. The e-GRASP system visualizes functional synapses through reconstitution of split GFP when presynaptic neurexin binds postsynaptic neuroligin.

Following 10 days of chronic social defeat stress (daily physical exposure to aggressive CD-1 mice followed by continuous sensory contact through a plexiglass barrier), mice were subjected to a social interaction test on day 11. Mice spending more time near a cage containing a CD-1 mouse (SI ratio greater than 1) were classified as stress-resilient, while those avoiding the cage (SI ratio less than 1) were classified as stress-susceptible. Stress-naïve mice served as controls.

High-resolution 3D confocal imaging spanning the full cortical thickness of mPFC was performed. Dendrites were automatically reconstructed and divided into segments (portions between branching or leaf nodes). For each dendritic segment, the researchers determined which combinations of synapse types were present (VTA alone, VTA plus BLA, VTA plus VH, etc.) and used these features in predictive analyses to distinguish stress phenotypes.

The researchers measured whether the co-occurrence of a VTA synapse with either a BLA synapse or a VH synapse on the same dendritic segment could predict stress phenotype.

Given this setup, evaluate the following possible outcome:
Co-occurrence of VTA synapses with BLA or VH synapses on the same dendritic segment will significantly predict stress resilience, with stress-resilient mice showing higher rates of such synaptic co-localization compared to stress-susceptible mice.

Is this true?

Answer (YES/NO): NO